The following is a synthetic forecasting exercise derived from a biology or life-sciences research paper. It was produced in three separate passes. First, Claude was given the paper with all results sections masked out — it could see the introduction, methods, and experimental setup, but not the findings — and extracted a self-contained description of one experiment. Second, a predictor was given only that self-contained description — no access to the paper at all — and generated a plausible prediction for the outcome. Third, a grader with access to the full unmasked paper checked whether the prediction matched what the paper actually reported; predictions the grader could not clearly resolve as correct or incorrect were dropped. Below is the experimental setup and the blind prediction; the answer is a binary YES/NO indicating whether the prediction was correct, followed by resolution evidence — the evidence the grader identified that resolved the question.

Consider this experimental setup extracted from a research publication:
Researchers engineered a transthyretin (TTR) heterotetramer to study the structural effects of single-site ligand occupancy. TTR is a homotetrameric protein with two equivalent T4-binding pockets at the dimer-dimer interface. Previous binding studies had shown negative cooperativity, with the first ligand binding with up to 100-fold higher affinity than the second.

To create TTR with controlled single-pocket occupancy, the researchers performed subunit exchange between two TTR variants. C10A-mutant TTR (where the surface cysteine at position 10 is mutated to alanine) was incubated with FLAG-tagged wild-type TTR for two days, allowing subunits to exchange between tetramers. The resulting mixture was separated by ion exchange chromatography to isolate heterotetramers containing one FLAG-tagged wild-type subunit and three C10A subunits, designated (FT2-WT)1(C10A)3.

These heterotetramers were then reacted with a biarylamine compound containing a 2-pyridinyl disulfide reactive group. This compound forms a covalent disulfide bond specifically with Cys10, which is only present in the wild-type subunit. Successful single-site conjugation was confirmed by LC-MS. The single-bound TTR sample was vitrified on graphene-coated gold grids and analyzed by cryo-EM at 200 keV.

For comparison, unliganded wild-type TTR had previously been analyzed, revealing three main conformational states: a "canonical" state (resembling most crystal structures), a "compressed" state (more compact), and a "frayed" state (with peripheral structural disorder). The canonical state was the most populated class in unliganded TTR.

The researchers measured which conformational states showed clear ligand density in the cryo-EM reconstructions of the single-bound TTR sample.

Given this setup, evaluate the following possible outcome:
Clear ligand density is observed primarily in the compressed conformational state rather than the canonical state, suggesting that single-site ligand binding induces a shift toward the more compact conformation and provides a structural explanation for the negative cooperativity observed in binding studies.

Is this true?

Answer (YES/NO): YES